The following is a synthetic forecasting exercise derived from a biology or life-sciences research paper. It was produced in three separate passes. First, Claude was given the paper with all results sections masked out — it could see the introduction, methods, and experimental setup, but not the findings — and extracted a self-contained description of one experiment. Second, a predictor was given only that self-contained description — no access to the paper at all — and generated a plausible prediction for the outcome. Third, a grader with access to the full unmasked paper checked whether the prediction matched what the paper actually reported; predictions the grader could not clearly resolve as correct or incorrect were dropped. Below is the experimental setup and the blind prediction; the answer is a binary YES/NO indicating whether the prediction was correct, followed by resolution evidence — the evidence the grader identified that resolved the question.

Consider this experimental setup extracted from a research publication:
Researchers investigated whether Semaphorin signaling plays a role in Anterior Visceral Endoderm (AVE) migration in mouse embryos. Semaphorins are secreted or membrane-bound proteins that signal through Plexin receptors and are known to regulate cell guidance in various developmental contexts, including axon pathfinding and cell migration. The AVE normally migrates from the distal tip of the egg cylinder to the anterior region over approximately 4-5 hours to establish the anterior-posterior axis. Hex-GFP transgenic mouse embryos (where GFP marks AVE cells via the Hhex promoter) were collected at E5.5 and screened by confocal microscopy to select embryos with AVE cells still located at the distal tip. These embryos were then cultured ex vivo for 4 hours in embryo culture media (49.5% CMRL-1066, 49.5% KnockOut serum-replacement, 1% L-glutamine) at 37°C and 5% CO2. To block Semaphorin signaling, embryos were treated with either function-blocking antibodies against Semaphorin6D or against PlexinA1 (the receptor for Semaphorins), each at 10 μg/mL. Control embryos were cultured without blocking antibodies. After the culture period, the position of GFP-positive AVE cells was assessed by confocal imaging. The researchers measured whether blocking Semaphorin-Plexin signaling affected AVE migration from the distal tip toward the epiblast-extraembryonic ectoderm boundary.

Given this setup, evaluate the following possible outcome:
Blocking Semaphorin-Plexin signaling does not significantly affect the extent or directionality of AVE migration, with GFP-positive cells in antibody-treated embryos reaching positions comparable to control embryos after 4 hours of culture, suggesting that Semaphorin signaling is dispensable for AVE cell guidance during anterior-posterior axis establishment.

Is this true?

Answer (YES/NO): NO